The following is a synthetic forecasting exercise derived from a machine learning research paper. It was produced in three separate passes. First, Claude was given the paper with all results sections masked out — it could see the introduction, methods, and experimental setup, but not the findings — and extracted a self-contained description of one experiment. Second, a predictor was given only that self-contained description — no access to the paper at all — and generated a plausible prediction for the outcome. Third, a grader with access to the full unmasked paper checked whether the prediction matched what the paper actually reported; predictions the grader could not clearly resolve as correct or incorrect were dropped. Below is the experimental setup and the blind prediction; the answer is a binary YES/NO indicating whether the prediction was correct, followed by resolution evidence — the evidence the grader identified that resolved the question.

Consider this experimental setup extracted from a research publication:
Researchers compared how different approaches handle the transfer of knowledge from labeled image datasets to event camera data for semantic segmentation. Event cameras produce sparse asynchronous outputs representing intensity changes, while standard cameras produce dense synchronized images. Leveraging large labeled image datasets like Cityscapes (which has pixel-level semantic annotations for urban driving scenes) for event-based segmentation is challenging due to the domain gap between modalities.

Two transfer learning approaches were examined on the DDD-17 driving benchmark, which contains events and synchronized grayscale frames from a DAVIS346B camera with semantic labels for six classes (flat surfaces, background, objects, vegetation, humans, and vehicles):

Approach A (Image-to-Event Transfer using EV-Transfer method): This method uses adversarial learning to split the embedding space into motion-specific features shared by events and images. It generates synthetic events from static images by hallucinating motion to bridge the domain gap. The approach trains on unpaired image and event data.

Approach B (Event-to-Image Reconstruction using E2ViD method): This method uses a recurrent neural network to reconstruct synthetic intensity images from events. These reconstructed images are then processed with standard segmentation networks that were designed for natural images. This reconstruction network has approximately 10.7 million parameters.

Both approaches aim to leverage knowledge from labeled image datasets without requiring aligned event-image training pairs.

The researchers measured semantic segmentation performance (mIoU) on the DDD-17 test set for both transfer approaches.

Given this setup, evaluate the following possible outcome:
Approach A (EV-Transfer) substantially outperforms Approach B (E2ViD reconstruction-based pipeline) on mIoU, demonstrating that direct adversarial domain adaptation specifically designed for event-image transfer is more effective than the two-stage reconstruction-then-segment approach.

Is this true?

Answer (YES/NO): NO